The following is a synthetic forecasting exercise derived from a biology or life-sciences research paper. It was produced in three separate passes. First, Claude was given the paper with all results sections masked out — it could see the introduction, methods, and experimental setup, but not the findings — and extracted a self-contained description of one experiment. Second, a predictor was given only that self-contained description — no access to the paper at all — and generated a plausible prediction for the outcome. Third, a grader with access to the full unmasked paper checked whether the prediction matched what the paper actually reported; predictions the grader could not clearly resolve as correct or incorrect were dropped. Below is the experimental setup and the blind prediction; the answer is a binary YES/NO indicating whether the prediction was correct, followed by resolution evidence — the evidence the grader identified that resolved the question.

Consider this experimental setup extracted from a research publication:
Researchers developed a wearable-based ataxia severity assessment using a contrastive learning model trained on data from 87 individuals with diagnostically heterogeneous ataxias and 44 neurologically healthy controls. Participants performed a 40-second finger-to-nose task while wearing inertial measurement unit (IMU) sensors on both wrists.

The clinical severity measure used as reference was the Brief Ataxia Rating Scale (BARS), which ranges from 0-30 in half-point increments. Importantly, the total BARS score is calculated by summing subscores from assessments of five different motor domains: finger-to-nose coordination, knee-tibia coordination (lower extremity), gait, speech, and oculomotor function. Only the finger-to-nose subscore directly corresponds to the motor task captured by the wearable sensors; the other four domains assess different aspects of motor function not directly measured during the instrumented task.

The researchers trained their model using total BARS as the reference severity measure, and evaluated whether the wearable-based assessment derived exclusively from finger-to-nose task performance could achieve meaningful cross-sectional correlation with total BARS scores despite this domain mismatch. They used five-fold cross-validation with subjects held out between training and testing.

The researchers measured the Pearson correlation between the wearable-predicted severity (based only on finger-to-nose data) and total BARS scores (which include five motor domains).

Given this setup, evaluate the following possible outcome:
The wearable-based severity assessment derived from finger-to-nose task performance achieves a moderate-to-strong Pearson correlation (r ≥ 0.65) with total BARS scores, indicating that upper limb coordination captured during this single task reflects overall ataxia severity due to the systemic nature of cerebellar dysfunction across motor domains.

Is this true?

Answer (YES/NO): YES